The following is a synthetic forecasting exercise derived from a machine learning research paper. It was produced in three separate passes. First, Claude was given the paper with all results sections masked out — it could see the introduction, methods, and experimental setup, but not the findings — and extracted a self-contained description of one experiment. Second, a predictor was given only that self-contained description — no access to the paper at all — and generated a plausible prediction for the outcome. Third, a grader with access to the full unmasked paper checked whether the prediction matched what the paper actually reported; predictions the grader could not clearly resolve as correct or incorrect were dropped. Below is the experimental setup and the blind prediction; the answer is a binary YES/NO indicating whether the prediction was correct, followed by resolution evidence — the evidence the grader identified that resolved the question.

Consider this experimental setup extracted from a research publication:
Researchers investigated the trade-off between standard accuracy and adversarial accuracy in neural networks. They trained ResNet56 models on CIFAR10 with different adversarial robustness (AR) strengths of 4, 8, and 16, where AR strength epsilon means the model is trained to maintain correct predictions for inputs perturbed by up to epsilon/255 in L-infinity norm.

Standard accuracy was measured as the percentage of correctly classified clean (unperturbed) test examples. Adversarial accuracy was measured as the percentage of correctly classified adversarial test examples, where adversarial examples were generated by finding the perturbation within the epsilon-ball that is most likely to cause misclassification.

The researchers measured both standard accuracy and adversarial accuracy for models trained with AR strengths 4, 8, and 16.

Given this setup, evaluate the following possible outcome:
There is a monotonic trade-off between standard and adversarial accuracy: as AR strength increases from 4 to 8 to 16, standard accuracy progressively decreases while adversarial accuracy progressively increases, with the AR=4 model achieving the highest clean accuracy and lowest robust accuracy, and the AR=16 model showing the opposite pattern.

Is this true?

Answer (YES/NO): YES